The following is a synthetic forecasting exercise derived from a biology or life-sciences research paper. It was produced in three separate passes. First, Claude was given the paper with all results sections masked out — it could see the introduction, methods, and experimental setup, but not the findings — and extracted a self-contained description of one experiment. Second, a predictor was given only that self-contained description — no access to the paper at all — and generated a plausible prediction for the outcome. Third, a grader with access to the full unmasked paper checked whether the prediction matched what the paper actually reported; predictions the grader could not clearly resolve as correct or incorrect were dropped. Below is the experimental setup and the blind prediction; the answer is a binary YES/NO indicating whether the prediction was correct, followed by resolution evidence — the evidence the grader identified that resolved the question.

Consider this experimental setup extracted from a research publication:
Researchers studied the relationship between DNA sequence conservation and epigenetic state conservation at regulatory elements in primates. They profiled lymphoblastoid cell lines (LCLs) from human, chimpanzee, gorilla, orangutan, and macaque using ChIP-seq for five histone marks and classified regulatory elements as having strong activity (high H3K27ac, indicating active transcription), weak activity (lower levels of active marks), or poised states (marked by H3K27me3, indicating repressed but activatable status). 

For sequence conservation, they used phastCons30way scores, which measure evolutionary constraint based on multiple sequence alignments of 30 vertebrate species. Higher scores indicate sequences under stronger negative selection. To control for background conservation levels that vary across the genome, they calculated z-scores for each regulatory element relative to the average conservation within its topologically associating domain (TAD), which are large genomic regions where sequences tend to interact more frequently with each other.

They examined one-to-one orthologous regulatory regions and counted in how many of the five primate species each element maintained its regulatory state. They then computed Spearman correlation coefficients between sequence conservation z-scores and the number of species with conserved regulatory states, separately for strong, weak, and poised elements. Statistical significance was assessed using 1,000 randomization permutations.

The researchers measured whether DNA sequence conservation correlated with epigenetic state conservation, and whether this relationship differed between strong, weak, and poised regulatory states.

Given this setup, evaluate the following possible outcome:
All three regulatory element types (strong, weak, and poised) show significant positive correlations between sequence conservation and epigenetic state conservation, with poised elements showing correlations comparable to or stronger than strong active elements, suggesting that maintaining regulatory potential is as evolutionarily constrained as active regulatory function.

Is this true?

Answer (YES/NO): NO